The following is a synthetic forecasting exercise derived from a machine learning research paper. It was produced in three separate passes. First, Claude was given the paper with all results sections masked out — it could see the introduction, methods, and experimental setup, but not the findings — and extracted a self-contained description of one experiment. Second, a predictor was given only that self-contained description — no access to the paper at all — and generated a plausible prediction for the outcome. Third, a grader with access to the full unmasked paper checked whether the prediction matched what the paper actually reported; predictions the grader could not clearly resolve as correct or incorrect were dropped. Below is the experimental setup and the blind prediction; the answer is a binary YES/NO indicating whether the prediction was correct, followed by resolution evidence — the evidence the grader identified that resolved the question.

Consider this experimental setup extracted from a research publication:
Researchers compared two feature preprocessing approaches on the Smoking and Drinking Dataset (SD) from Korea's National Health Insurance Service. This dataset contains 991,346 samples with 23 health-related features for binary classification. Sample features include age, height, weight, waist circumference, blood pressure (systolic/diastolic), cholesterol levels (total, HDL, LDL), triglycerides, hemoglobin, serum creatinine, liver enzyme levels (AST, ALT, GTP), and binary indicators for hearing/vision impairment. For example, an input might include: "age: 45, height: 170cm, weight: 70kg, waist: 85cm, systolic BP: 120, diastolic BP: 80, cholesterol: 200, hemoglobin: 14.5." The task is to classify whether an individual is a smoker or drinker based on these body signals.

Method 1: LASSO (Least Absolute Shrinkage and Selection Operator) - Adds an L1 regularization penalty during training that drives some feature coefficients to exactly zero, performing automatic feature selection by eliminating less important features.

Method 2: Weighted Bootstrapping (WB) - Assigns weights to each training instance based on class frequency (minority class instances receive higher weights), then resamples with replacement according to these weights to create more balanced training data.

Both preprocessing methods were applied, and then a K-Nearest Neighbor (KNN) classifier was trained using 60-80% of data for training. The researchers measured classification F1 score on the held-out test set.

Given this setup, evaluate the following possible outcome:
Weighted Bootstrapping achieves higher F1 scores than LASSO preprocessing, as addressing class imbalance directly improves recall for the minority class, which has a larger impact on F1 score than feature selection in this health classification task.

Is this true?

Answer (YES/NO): NO